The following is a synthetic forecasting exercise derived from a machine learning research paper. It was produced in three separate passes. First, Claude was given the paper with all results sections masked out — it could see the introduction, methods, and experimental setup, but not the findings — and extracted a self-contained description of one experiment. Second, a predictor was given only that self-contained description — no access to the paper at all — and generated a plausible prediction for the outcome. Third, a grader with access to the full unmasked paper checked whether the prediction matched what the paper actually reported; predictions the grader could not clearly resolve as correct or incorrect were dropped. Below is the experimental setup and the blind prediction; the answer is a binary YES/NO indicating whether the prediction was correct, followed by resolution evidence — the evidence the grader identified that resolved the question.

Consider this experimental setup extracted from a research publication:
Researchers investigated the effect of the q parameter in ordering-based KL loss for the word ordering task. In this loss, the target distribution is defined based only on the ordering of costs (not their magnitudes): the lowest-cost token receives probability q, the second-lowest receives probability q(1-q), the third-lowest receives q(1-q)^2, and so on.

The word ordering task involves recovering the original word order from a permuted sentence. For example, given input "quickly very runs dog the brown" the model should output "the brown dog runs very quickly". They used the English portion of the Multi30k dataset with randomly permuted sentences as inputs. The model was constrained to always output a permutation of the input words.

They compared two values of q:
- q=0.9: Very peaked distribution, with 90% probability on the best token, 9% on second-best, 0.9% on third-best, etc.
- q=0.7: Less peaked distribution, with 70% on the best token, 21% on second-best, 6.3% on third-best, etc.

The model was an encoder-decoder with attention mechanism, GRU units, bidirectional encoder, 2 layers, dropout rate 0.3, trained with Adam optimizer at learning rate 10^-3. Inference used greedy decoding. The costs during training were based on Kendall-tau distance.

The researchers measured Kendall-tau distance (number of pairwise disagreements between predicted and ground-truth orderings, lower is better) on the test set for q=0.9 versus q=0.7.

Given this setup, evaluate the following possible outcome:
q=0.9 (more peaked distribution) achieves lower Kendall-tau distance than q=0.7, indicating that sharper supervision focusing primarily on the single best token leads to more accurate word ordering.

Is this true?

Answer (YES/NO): YES